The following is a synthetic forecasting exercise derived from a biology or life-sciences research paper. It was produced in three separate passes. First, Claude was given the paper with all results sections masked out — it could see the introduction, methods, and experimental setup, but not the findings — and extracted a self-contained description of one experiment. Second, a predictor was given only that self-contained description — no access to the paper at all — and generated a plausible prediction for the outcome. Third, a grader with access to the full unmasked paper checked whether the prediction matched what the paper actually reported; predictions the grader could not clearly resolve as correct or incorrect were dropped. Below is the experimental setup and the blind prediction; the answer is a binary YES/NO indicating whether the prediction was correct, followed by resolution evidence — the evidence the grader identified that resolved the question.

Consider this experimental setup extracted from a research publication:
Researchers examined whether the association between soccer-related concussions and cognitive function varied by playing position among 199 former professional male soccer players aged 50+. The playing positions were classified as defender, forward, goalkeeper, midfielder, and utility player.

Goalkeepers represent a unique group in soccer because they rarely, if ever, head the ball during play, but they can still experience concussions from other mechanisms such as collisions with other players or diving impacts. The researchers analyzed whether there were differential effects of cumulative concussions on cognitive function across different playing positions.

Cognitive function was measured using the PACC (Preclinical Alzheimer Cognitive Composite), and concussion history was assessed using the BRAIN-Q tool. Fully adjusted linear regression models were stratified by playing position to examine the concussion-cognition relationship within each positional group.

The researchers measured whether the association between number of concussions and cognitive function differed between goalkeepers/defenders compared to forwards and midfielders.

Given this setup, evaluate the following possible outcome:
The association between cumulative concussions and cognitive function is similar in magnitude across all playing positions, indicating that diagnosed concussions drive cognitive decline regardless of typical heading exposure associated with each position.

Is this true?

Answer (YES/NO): NO